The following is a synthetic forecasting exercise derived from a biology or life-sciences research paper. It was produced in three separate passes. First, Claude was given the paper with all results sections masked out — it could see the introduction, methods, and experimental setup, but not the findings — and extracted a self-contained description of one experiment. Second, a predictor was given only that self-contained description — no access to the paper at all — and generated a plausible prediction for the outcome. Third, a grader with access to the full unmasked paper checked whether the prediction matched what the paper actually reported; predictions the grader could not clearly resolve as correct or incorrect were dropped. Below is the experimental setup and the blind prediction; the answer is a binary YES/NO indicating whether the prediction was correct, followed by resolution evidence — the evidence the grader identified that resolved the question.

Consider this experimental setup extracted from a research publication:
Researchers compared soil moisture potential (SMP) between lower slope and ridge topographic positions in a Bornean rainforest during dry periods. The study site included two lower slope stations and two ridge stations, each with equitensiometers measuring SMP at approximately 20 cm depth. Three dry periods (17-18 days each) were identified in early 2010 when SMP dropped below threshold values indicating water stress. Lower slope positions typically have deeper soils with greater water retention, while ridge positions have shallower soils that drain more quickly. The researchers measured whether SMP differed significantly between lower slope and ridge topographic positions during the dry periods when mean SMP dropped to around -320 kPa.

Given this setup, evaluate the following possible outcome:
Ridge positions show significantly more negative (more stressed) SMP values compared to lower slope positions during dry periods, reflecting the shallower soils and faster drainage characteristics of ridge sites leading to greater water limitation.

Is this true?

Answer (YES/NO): NO